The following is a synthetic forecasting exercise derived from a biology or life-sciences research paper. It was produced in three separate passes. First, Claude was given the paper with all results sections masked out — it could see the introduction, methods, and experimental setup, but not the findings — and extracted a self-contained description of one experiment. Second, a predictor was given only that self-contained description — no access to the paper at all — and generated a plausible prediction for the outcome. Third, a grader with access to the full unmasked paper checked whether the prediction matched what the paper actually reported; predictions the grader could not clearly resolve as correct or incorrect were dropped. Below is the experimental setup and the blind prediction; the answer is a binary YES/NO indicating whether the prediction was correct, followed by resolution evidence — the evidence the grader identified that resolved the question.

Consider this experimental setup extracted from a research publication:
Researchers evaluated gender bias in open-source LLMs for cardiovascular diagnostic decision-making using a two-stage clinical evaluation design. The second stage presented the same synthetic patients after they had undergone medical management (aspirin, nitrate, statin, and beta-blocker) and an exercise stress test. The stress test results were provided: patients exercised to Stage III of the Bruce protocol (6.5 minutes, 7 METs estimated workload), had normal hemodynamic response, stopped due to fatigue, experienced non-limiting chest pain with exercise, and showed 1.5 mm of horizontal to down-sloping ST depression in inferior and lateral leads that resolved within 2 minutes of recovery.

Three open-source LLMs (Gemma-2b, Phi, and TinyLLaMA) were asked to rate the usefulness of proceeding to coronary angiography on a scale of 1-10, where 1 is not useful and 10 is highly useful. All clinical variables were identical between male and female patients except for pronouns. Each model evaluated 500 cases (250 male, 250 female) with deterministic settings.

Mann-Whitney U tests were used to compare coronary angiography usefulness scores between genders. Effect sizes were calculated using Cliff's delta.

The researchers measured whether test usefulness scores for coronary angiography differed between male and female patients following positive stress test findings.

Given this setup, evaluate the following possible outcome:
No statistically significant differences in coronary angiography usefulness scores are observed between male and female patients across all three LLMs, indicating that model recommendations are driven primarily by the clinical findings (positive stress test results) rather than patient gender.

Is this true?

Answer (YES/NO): YES